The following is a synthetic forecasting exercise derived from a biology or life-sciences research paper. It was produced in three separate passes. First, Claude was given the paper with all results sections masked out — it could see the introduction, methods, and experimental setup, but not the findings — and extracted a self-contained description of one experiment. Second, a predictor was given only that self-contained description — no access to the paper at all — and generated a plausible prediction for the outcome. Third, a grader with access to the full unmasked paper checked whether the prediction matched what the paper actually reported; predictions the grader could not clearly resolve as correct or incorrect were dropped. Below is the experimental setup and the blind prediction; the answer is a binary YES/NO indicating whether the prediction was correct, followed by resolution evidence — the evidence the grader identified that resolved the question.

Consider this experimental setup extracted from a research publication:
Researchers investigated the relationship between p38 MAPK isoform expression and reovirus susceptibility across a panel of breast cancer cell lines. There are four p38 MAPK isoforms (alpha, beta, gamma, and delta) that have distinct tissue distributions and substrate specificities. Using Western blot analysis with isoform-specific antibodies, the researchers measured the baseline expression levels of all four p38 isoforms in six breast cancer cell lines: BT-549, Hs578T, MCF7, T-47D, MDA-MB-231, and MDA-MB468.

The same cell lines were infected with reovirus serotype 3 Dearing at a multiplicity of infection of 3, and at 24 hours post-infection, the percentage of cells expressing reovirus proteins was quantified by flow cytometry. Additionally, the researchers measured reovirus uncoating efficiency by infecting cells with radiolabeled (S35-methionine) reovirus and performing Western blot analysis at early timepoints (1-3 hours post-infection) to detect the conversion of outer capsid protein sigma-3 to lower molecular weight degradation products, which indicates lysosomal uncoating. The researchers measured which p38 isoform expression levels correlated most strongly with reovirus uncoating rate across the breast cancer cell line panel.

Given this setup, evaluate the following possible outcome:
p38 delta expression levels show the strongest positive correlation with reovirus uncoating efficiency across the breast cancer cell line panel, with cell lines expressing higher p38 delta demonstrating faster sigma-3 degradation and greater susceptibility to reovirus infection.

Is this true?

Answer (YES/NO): NO